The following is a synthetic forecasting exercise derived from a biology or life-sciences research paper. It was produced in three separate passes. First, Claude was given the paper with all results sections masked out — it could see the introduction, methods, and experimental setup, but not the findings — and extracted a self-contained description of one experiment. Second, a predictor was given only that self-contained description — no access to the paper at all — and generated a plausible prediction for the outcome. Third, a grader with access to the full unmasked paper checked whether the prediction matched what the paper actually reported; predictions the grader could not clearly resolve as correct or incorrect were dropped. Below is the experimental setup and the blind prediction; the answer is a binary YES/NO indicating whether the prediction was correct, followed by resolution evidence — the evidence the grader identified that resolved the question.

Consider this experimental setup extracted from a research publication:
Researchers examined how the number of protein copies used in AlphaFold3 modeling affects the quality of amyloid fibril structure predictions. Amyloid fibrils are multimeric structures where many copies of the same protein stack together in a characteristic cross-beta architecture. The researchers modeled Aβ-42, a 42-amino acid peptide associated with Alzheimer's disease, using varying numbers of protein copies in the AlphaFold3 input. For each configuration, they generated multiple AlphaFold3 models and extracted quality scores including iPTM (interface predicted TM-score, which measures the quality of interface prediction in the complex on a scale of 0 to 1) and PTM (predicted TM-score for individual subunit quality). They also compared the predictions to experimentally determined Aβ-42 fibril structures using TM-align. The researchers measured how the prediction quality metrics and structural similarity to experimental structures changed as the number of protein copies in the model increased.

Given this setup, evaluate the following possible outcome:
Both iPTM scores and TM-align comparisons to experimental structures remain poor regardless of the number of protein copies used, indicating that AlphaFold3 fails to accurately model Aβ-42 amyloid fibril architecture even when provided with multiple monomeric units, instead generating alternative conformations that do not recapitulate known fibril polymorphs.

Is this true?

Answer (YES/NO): NO